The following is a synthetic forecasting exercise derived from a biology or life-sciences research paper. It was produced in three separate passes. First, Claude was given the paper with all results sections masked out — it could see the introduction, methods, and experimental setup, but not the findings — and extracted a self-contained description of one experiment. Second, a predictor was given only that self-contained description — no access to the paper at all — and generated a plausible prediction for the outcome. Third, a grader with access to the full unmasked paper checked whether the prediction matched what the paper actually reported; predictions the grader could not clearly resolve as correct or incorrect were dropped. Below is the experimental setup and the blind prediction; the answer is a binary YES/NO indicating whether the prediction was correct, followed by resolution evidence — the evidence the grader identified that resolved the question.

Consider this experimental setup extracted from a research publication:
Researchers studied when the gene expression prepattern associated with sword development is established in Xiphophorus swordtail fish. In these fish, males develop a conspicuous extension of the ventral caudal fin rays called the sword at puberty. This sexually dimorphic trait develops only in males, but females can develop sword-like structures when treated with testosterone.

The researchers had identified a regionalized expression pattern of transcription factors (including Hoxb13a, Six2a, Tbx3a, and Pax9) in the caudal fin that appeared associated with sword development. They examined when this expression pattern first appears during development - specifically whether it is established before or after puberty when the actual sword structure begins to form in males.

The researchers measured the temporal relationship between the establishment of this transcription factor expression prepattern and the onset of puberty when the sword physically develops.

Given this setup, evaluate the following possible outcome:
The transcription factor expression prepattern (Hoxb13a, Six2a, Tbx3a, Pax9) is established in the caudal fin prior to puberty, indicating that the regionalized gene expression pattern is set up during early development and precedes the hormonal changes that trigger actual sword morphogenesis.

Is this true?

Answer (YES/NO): YES